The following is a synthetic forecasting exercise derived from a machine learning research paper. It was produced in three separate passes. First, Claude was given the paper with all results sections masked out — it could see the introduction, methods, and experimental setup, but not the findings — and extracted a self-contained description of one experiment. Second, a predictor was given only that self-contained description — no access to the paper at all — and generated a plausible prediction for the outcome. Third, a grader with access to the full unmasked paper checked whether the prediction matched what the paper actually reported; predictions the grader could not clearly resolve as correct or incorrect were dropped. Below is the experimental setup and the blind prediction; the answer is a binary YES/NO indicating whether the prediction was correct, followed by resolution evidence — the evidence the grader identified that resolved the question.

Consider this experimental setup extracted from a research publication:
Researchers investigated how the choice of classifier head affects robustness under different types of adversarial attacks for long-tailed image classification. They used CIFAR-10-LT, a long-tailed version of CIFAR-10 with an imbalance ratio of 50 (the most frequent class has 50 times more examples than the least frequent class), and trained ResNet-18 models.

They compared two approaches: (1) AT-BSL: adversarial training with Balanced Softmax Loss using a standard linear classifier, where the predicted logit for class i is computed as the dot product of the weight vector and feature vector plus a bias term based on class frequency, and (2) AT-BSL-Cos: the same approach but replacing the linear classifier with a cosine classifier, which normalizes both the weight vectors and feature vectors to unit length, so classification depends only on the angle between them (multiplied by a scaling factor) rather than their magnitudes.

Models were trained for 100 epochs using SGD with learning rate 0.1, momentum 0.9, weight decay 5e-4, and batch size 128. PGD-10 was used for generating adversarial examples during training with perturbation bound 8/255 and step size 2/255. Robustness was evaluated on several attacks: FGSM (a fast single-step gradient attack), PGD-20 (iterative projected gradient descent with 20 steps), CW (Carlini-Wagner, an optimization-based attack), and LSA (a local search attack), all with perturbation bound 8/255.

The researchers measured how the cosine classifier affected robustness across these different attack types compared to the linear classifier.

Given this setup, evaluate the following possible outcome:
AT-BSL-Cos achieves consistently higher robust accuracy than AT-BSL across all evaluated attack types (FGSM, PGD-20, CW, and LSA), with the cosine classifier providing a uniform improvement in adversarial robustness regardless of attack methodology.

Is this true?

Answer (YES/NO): NO